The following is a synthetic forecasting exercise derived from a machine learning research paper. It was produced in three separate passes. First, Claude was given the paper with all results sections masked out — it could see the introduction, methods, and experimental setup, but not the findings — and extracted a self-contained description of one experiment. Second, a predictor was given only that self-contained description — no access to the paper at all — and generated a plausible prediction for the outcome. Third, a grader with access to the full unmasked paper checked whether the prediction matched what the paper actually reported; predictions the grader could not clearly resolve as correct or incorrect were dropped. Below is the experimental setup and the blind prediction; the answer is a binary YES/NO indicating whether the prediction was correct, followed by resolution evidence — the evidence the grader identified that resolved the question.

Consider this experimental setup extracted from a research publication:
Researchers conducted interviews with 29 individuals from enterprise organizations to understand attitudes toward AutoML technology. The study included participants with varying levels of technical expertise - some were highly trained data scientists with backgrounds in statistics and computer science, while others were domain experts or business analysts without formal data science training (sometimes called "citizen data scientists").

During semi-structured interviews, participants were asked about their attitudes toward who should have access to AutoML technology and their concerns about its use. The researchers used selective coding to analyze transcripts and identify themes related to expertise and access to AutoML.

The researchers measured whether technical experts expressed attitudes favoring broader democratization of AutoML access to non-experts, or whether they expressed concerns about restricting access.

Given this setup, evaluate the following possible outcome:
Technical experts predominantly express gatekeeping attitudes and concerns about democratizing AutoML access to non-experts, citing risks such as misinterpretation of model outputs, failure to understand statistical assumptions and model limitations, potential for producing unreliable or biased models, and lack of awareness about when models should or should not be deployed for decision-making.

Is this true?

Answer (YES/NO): YES